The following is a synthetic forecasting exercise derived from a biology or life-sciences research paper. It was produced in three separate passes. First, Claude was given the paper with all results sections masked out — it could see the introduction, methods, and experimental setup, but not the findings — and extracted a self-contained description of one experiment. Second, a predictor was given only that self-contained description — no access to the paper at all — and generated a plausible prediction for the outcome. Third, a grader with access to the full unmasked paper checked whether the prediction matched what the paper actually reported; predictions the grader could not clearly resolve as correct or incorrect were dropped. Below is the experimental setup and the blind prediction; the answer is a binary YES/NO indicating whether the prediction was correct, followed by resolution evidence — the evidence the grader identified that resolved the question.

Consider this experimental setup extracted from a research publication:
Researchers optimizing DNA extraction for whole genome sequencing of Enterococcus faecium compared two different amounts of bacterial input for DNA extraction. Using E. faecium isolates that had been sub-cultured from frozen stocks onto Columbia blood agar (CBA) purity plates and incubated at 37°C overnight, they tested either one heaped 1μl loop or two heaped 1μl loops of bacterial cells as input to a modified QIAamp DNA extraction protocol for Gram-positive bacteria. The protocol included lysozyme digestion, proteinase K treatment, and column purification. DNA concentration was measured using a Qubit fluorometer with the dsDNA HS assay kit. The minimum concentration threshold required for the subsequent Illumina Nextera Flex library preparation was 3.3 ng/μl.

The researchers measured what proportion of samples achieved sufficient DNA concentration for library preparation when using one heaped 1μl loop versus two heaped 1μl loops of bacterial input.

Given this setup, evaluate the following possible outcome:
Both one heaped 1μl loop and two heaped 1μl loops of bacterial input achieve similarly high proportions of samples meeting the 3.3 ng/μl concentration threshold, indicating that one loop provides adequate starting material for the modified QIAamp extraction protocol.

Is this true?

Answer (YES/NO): NO